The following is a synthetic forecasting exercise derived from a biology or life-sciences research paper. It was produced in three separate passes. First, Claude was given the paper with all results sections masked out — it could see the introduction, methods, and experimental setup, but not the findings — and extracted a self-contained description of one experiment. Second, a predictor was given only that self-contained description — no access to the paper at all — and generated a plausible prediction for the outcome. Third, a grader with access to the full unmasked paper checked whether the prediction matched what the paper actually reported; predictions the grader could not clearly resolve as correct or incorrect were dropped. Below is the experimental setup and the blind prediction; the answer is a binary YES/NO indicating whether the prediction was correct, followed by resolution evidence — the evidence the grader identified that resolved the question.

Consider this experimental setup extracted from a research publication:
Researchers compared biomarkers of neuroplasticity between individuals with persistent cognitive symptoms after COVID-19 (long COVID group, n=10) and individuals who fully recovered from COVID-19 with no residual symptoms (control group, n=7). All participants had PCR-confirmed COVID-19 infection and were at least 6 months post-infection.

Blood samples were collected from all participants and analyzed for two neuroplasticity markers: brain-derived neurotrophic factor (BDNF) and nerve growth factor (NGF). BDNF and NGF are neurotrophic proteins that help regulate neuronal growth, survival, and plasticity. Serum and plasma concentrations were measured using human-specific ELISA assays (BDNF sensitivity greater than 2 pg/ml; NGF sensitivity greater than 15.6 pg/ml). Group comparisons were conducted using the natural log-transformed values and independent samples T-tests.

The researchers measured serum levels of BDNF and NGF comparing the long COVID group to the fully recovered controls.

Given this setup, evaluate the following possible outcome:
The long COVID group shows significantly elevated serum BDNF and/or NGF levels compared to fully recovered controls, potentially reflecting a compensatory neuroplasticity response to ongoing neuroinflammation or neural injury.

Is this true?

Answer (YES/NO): NO